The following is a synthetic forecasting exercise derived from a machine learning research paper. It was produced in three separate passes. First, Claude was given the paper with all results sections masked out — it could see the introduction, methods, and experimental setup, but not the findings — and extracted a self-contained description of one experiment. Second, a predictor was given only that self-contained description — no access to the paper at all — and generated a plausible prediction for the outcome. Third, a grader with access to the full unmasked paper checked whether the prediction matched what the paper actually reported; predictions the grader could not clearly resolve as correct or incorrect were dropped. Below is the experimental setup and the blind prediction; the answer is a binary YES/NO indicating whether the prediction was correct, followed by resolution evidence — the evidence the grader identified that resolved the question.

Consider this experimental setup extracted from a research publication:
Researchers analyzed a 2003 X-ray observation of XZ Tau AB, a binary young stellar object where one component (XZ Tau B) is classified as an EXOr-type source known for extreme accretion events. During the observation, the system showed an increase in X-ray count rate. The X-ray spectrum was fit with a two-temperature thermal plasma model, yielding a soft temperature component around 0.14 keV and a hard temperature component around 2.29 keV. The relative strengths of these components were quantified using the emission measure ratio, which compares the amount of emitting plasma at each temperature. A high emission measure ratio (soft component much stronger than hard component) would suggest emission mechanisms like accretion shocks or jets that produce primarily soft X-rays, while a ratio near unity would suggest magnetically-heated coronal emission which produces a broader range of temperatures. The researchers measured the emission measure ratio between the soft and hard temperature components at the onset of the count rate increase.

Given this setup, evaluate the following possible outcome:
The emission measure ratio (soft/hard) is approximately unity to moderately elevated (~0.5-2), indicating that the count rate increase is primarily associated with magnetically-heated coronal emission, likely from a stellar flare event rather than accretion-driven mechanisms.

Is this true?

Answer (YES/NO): NO